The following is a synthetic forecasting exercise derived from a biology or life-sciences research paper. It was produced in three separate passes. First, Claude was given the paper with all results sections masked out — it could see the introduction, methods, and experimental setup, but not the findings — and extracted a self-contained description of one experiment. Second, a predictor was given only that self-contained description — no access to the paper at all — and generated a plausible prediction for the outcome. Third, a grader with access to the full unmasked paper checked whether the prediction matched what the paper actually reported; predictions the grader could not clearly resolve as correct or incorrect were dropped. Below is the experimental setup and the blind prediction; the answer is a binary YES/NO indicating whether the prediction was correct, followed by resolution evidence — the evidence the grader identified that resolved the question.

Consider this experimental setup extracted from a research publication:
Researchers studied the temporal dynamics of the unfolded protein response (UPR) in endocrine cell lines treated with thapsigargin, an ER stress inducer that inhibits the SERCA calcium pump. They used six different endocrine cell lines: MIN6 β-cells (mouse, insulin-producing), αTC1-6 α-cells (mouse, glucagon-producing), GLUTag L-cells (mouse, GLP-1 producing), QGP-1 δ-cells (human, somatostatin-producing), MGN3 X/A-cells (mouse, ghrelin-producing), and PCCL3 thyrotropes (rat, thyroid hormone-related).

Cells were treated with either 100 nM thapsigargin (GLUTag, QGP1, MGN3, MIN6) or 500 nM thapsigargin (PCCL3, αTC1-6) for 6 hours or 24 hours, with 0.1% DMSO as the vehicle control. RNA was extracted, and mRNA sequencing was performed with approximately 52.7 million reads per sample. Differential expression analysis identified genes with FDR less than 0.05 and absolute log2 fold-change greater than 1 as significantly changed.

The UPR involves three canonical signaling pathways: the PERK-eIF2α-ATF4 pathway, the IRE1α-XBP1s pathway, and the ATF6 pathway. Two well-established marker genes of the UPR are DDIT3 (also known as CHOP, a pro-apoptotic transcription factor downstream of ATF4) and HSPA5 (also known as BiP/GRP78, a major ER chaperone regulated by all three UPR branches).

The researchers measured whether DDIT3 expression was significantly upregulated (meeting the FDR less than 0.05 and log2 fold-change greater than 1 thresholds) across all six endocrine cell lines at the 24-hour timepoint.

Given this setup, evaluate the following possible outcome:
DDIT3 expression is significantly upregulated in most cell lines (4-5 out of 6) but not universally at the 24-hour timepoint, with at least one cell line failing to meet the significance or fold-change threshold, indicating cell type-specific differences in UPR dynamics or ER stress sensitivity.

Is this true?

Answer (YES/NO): NO